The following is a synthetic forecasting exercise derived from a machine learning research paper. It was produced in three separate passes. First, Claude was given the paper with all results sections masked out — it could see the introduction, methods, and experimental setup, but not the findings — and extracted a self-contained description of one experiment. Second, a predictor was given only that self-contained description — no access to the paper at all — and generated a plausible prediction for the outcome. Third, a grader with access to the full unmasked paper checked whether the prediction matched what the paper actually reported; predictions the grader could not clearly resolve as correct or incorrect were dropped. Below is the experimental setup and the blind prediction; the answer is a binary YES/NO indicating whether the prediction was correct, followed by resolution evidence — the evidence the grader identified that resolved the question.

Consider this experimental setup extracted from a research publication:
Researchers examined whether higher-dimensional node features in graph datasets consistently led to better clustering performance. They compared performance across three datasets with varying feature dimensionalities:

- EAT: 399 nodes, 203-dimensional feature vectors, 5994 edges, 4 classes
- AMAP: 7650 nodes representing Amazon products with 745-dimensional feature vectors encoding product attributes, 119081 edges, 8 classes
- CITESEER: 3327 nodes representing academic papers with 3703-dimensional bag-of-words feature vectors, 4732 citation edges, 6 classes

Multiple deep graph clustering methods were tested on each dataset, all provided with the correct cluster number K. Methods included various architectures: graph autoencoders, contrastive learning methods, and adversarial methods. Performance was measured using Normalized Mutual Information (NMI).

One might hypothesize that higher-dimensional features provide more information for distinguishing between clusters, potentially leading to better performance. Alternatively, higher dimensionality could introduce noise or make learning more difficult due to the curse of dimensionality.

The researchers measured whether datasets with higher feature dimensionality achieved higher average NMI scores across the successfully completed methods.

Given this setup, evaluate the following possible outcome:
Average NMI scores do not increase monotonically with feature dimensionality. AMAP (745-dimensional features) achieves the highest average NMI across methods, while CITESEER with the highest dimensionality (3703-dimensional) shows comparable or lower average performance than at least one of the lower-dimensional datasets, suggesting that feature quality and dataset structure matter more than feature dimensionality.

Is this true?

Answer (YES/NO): YES